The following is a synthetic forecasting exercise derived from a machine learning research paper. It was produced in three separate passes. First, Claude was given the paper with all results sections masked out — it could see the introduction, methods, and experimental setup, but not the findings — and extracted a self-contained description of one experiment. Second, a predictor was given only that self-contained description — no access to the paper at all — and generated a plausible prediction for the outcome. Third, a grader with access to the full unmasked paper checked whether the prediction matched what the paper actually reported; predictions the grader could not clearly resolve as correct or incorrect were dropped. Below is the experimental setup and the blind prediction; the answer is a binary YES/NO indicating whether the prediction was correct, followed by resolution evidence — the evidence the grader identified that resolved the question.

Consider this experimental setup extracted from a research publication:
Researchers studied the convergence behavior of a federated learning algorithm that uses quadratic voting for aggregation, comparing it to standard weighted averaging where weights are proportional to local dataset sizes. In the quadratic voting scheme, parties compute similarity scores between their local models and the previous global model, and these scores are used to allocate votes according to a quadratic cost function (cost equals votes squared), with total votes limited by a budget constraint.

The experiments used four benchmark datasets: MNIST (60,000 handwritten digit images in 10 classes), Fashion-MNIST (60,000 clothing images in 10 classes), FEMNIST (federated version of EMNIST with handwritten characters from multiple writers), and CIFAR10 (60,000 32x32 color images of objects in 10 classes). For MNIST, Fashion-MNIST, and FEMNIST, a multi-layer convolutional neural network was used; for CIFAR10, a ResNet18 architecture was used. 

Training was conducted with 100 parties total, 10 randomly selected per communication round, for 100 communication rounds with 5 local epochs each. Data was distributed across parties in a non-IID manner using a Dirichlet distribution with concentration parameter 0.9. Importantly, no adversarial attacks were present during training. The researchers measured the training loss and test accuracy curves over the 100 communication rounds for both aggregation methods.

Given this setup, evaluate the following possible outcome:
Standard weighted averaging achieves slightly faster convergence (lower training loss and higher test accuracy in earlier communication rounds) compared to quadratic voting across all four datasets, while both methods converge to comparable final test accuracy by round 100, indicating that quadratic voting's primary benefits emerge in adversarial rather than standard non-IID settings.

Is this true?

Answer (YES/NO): NO